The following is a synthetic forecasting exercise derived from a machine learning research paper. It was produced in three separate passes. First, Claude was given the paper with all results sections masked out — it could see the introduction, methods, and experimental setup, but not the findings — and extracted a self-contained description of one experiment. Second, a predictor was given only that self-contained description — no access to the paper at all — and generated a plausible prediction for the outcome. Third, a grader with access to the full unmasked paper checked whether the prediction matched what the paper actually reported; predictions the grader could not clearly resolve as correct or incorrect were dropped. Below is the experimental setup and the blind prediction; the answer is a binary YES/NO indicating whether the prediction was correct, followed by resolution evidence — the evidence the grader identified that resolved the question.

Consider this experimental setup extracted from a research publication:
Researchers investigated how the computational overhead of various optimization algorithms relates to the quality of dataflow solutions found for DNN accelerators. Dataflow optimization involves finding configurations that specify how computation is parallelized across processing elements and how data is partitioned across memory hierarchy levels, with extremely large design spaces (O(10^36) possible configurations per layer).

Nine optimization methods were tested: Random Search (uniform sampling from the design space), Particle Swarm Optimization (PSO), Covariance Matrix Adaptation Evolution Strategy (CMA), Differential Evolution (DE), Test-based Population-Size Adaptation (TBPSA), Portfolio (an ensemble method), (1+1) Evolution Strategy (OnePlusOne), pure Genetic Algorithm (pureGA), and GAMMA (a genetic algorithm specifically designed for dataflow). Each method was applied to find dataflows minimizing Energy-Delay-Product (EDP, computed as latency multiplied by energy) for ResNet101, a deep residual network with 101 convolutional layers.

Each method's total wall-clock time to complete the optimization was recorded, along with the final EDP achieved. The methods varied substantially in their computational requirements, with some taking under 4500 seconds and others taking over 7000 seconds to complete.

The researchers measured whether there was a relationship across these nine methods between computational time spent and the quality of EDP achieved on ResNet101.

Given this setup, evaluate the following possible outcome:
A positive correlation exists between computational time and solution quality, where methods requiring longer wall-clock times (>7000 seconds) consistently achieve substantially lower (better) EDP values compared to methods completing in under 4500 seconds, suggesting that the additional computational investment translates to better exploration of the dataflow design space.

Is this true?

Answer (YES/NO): NO